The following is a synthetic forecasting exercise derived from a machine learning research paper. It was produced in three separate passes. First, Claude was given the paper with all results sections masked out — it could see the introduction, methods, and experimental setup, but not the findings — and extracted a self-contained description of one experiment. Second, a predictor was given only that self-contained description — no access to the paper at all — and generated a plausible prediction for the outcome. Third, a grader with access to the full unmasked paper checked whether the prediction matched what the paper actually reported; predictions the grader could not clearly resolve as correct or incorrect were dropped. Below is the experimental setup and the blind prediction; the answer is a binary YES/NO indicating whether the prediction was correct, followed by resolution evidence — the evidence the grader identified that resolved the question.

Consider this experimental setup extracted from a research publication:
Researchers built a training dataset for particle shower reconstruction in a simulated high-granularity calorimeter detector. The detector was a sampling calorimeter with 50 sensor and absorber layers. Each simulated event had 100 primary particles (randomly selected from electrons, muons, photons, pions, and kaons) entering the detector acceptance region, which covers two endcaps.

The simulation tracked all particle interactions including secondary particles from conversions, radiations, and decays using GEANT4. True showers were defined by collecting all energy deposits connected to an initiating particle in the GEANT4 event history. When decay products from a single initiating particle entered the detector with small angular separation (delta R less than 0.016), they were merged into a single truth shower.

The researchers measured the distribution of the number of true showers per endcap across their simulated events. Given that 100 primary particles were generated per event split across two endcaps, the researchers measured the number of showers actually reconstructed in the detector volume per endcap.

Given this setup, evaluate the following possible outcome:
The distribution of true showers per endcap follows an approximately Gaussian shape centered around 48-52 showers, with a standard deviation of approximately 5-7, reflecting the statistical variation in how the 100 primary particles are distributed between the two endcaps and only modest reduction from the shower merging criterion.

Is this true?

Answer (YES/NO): NO